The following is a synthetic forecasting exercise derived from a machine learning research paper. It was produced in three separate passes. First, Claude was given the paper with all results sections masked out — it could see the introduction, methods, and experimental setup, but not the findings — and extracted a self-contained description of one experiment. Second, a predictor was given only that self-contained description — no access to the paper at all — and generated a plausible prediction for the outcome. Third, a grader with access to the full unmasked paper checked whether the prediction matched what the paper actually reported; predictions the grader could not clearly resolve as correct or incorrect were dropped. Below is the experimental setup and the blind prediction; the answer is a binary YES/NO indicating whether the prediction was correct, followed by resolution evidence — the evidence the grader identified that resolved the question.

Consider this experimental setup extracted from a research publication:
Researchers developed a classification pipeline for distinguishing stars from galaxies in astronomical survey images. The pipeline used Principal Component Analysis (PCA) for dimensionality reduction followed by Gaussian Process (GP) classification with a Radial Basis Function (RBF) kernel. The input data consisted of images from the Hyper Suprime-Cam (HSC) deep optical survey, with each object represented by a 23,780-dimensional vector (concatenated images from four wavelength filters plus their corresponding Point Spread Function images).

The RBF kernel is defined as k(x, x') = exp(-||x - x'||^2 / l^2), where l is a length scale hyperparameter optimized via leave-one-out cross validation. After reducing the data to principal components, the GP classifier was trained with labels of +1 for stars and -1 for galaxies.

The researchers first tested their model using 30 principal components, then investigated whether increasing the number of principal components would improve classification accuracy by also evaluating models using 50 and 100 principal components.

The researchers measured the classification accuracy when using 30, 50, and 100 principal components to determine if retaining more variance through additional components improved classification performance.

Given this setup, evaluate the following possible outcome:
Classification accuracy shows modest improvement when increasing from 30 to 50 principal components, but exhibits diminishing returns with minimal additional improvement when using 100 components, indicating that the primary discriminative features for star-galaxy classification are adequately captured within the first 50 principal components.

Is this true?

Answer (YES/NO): NO